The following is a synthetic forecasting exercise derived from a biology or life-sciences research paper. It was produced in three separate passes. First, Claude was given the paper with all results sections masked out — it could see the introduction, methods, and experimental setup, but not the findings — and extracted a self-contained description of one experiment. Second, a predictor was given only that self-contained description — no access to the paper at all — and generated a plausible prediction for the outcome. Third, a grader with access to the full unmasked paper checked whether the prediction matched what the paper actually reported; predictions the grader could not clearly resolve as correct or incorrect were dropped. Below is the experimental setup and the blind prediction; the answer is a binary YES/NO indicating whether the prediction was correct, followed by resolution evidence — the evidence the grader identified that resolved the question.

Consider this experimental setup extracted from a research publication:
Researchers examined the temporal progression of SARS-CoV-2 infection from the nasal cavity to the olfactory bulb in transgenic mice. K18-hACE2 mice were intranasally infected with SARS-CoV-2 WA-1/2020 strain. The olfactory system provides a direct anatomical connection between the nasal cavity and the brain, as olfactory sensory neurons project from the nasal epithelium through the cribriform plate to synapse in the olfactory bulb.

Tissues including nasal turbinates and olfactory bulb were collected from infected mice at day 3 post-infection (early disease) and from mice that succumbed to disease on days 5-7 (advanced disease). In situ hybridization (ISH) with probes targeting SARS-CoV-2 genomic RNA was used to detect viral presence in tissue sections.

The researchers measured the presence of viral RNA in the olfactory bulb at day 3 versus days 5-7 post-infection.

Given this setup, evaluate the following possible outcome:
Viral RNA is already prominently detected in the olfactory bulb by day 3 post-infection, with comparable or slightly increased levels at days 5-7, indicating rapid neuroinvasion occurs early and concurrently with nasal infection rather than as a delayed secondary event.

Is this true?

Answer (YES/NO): NO